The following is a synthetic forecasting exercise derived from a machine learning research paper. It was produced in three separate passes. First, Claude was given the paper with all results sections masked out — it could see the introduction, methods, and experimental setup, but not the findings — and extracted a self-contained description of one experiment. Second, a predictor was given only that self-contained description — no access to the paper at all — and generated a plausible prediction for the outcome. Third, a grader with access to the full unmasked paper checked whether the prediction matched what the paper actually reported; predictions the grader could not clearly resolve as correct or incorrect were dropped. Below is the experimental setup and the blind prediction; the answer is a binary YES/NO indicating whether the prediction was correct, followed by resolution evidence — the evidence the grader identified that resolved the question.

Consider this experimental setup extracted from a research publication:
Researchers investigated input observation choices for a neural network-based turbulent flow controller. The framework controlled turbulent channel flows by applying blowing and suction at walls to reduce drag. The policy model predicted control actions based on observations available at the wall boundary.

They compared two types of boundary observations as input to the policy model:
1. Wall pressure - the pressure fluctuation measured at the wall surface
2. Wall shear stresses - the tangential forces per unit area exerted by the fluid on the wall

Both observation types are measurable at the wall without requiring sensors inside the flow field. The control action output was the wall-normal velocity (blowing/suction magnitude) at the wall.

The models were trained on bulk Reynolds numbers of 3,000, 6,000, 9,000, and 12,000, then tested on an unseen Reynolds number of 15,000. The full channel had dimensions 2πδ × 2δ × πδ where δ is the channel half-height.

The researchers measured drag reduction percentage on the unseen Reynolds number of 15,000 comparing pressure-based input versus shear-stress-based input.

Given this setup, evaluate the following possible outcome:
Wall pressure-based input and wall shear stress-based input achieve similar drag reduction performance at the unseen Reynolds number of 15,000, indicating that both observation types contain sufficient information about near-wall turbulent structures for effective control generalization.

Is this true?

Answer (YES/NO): NO